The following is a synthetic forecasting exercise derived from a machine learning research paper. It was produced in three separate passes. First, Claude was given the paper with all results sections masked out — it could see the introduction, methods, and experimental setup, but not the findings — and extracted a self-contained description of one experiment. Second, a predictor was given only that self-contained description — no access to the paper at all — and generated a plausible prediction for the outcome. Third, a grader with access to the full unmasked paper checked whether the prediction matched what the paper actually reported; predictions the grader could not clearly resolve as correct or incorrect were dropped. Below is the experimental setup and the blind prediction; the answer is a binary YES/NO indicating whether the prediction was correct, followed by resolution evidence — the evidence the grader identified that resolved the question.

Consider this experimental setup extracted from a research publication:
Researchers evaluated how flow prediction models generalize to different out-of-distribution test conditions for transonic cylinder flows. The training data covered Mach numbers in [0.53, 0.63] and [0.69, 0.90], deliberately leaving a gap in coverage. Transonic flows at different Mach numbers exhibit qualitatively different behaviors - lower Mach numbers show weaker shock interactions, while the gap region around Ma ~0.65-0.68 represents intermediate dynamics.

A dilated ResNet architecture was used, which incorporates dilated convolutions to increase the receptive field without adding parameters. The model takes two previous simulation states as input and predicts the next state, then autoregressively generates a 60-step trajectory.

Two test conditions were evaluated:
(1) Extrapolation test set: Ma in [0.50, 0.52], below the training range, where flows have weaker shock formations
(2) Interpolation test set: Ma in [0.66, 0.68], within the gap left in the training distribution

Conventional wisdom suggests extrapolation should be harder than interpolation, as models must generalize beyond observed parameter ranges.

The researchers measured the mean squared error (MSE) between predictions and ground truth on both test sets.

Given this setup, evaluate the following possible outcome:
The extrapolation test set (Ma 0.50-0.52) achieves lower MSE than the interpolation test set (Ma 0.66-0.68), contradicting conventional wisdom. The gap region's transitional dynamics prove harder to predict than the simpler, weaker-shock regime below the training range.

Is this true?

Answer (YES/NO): NO